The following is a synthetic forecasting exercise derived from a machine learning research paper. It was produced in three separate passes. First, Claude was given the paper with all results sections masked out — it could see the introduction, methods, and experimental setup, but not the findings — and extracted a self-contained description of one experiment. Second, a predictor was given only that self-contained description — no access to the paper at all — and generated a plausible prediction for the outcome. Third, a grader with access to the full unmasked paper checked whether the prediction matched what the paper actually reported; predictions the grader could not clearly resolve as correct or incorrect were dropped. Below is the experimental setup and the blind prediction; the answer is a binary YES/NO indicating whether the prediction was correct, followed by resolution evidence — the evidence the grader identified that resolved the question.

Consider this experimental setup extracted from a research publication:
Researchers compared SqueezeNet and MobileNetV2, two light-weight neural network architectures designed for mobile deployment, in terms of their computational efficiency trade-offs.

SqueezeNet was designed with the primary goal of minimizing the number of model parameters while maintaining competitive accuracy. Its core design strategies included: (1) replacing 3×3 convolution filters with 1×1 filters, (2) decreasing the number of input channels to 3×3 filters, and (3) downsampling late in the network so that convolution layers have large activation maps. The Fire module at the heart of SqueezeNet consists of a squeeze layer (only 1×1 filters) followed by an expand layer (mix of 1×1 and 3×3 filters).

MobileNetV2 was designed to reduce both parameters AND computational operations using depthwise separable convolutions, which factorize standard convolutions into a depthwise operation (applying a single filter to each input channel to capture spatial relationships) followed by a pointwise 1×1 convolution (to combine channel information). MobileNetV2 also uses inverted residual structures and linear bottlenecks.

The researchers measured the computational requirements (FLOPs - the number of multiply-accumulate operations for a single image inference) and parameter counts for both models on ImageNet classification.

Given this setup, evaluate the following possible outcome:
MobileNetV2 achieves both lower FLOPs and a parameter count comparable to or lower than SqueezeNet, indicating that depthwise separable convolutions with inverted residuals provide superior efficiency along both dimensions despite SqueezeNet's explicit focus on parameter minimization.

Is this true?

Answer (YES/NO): NO